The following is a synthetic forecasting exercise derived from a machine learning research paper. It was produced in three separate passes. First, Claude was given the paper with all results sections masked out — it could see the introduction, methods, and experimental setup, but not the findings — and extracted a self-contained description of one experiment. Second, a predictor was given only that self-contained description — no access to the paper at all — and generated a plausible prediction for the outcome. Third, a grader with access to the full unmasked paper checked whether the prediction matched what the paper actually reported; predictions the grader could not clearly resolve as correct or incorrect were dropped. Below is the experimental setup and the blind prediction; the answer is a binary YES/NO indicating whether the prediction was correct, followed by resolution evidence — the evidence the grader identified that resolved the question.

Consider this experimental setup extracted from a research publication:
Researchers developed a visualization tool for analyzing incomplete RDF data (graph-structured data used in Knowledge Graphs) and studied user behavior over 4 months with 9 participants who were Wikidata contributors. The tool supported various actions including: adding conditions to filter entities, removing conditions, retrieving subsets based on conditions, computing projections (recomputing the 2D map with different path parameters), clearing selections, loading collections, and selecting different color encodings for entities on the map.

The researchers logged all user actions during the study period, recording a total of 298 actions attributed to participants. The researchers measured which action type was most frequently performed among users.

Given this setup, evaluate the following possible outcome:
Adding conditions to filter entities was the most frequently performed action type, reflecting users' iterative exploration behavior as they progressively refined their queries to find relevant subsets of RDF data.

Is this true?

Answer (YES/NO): NO